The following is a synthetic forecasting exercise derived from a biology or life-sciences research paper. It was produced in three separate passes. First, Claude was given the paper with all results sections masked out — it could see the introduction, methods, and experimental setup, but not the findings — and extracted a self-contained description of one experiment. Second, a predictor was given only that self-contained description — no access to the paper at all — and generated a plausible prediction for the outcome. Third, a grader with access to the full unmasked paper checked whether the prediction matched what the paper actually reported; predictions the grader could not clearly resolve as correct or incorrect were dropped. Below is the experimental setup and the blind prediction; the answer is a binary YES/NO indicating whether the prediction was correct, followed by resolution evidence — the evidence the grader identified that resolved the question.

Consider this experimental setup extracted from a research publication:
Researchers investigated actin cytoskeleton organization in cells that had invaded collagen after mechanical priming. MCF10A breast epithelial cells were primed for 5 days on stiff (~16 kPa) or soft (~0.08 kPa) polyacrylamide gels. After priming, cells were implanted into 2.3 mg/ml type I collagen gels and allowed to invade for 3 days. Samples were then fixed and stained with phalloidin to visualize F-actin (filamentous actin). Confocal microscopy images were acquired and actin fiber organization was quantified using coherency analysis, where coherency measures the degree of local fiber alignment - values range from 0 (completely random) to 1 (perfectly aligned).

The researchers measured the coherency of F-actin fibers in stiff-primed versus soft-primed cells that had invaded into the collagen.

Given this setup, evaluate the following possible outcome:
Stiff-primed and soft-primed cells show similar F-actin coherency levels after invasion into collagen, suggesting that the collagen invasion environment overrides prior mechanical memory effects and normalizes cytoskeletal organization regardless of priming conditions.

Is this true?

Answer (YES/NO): NO